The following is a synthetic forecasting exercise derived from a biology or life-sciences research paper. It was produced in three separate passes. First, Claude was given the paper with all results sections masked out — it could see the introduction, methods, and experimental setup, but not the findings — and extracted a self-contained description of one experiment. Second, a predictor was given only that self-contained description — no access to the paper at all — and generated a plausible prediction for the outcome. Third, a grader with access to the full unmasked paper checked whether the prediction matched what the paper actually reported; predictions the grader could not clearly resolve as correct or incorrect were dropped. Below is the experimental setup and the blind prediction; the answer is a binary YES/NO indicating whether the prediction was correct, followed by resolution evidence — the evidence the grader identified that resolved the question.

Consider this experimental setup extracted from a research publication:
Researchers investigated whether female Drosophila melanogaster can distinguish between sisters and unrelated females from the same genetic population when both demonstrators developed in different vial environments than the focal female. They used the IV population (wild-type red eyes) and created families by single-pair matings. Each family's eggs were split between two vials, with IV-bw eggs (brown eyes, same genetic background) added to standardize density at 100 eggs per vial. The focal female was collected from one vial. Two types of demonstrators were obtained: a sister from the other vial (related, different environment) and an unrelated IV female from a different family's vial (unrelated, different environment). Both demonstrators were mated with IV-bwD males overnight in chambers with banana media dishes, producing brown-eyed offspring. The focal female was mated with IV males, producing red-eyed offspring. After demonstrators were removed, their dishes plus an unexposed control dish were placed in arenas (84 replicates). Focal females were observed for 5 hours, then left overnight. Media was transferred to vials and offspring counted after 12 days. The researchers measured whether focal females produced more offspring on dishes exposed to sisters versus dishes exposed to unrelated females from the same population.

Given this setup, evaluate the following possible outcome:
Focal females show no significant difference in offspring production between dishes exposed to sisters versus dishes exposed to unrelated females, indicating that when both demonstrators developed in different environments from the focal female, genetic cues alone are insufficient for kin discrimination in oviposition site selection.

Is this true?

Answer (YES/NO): NO